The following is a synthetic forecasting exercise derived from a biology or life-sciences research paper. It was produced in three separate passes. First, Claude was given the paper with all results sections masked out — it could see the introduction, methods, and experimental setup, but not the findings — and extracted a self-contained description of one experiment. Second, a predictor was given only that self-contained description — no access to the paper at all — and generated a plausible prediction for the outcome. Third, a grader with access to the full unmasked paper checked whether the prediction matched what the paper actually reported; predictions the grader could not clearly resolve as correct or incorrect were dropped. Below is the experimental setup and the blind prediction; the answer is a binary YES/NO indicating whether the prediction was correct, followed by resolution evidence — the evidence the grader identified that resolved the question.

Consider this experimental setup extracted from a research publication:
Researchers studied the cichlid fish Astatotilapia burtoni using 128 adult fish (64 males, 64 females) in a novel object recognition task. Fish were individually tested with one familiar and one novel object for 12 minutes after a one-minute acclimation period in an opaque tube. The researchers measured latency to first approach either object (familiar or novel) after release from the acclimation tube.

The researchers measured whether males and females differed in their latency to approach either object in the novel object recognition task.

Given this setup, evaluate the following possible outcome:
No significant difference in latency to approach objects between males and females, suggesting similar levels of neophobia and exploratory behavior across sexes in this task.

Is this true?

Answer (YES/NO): YES